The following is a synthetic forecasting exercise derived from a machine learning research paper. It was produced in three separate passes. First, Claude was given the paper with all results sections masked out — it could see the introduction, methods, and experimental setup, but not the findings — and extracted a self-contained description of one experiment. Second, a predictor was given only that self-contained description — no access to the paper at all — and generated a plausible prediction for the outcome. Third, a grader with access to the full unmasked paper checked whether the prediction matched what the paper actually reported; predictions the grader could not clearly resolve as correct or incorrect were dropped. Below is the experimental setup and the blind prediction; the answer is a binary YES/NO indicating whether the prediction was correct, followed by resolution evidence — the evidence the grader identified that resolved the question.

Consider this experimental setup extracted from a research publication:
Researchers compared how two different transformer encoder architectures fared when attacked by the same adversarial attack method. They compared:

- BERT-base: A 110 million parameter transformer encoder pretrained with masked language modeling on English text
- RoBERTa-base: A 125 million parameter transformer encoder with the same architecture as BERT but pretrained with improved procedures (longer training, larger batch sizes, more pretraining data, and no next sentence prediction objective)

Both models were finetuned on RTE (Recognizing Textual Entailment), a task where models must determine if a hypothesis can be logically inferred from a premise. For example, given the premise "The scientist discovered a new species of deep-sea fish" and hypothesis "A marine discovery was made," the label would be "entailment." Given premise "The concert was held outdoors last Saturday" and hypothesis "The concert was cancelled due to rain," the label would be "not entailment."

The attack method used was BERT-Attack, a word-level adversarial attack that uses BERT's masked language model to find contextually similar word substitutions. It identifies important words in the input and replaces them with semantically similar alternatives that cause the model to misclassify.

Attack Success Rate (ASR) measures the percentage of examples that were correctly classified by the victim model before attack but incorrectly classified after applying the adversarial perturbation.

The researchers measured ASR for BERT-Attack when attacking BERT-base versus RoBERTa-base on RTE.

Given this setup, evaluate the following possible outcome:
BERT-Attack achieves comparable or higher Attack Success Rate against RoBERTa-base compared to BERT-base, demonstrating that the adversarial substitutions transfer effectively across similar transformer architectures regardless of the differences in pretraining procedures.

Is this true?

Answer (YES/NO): YES